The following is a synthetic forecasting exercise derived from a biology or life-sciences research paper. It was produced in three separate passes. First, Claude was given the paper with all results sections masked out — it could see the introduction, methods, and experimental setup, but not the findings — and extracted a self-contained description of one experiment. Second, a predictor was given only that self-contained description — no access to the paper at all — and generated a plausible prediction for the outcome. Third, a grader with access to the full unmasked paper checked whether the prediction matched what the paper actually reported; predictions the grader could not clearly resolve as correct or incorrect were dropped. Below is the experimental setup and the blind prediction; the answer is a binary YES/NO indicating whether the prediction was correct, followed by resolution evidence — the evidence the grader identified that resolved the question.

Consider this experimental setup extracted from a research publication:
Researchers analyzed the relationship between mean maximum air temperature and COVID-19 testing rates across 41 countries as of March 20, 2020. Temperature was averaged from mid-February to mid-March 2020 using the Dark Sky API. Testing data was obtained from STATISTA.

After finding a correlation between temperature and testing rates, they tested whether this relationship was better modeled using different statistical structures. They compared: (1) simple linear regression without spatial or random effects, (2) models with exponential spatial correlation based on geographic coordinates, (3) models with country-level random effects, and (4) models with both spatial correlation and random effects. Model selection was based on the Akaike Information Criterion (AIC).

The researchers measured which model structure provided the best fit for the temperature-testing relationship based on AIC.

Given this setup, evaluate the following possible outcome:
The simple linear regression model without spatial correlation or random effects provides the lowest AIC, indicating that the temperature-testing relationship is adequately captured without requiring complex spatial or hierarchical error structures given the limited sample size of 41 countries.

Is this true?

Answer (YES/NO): YES